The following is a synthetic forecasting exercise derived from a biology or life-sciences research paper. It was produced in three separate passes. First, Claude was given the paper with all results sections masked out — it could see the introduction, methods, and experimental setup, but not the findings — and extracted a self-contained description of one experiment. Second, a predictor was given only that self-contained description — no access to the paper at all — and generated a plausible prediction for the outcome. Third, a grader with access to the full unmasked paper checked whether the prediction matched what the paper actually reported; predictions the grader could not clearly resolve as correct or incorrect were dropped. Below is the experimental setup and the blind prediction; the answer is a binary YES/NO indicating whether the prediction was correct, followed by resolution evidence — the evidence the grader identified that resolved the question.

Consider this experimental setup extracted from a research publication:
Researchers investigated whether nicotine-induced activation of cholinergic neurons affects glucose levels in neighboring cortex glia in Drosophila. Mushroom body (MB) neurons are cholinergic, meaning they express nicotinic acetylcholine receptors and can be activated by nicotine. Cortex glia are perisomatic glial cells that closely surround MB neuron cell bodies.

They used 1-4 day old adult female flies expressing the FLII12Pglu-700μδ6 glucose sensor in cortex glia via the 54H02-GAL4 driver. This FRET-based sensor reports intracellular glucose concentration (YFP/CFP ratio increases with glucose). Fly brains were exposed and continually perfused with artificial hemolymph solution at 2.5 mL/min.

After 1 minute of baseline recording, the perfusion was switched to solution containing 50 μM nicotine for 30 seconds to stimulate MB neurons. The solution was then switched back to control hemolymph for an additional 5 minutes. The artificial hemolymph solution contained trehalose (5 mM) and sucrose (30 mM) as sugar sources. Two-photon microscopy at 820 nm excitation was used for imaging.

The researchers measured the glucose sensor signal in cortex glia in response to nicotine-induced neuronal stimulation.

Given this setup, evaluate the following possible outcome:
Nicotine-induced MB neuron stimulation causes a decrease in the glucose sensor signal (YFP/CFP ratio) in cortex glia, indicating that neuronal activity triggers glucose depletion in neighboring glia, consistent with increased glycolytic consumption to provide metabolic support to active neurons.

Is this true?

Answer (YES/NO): NO